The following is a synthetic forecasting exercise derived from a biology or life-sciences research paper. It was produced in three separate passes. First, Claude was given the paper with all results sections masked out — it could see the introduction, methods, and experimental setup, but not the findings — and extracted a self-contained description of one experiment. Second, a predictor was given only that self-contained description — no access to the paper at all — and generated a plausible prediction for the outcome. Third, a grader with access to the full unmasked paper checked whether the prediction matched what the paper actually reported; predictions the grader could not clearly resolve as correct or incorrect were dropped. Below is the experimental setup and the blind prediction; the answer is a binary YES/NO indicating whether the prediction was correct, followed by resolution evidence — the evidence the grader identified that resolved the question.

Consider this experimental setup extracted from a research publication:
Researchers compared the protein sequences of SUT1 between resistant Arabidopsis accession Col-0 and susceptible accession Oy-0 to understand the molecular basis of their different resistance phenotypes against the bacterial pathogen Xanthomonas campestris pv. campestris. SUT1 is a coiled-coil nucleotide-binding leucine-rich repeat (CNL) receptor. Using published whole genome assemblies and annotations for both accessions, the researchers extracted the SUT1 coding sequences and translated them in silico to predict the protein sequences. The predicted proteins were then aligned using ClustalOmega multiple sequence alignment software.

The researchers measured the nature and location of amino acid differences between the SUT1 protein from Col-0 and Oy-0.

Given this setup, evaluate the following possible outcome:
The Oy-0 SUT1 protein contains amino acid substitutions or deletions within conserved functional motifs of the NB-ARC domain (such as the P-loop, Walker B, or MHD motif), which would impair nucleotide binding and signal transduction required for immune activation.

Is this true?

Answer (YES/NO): NO